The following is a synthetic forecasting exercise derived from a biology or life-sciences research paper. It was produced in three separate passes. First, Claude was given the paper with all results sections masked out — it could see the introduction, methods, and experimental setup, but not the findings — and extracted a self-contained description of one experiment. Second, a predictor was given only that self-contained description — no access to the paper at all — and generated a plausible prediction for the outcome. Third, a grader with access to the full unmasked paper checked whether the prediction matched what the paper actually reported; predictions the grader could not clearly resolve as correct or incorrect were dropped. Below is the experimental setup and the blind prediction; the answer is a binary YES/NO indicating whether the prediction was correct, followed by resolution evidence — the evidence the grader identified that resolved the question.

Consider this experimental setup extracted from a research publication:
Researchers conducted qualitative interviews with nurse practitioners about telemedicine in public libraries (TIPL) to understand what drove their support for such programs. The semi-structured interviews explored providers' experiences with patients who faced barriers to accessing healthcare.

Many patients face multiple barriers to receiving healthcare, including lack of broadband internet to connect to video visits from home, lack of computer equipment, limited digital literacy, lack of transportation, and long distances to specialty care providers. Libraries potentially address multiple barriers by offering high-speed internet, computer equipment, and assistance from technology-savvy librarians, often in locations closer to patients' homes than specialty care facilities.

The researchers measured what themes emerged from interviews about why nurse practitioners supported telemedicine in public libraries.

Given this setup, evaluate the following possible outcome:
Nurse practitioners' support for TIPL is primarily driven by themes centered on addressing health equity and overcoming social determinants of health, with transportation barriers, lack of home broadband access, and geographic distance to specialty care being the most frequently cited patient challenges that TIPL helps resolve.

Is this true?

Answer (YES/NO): YES